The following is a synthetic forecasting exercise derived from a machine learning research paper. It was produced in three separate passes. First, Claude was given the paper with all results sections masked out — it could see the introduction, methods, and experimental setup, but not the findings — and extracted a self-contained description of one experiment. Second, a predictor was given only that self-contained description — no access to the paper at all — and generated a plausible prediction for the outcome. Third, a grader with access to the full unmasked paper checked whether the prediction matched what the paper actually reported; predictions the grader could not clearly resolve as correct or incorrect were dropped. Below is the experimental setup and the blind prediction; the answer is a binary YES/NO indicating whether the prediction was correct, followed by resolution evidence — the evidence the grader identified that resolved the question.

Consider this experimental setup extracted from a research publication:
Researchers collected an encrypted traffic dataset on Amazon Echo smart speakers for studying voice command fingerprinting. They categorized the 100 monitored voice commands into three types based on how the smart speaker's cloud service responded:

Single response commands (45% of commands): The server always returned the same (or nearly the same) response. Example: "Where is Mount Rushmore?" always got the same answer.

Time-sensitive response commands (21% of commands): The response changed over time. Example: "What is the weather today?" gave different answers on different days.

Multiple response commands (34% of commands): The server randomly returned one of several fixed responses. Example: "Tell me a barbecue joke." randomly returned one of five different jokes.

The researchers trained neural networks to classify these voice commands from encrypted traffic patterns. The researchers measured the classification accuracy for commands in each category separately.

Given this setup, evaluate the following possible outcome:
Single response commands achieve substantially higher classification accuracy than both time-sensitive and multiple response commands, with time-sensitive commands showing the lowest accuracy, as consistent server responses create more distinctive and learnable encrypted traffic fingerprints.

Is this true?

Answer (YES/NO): NO